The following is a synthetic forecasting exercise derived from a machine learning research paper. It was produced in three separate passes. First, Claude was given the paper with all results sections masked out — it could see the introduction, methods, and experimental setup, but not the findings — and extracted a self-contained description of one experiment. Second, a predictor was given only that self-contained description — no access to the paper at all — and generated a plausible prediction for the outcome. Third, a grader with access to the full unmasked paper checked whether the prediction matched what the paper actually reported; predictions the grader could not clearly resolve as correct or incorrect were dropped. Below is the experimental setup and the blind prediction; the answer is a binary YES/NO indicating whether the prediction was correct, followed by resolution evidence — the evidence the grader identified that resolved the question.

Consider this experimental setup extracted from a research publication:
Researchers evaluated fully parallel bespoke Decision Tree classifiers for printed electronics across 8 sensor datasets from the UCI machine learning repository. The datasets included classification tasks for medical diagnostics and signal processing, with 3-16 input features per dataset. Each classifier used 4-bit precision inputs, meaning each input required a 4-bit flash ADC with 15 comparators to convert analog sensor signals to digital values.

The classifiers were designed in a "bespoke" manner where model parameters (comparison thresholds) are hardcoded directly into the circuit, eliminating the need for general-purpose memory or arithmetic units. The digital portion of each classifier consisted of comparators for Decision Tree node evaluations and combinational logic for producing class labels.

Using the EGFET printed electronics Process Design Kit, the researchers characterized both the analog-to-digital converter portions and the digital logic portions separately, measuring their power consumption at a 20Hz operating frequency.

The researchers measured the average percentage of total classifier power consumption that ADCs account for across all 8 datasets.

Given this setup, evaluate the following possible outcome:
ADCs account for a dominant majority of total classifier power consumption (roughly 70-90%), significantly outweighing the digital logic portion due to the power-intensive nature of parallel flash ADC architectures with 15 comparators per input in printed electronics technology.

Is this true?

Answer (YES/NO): YES